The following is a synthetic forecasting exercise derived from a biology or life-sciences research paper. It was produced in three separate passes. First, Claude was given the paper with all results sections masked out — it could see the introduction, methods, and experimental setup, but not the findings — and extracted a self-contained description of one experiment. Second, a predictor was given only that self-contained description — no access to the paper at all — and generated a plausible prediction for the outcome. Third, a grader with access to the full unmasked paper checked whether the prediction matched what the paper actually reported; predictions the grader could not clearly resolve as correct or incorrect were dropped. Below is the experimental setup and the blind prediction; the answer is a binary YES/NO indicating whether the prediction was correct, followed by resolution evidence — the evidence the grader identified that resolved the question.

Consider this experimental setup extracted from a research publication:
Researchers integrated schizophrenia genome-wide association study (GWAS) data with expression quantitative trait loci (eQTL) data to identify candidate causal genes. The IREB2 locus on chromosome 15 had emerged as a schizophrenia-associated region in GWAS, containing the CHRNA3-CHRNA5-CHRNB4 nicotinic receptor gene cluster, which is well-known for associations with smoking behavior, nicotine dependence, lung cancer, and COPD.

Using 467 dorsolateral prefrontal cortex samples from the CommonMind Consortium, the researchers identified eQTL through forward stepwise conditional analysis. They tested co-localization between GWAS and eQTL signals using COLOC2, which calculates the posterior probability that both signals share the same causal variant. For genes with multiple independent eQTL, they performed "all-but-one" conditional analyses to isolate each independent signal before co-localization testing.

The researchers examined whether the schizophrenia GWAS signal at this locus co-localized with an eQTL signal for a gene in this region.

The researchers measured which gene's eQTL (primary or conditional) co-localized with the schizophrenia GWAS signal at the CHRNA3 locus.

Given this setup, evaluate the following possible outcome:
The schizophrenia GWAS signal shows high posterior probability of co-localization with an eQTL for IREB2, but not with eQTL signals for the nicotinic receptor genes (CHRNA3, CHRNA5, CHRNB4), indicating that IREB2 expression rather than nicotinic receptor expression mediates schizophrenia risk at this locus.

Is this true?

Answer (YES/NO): NO